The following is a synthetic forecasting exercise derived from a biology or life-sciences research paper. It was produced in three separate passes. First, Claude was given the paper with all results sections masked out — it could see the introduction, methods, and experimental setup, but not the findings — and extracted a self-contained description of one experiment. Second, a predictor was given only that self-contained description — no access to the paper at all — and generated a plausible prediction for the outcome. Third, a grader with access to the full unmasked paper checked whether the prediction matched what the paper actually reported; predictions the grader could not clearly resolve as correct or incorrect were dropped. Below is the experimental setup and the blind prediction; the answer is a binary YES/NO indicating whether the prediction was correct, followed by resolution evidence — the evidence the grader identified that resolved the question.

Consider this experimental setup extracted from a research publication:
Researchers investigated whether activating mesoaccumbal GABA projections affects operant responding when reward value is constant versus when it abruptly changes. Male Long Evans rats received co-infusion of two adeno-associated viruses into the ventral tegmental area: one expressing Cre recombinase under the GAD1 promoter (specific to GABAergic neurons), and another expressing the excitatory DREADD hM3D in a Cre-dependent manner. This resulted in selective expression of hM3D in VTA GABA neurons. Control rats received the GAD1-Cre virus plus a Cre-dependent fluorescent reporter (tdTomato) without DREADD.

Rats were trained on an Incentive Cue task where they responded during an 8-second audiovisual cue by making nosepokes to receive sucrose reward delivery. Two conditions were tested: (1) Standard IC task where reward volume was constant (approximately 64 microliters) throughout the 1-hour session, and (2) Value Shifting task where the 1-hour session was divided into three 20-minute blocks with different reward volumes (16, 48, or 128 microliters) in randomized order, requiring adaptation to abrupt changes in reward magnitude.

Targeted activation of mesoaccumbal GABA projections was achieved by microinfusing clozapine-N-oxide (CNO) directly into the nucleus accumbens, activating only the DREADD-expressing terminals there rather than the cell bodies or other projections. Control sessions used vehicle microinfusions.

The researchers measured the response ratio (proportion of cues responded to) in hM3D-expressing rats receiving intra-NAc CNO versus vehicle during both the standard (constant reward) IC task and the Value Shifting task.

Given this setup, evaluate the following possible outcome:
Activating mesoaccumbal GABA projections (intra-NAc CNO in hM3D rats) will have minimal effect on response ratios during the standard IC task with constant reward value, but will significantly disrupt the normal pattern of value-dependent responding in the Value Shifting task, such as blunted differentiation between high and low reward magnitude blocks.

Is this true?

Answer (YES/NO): NO